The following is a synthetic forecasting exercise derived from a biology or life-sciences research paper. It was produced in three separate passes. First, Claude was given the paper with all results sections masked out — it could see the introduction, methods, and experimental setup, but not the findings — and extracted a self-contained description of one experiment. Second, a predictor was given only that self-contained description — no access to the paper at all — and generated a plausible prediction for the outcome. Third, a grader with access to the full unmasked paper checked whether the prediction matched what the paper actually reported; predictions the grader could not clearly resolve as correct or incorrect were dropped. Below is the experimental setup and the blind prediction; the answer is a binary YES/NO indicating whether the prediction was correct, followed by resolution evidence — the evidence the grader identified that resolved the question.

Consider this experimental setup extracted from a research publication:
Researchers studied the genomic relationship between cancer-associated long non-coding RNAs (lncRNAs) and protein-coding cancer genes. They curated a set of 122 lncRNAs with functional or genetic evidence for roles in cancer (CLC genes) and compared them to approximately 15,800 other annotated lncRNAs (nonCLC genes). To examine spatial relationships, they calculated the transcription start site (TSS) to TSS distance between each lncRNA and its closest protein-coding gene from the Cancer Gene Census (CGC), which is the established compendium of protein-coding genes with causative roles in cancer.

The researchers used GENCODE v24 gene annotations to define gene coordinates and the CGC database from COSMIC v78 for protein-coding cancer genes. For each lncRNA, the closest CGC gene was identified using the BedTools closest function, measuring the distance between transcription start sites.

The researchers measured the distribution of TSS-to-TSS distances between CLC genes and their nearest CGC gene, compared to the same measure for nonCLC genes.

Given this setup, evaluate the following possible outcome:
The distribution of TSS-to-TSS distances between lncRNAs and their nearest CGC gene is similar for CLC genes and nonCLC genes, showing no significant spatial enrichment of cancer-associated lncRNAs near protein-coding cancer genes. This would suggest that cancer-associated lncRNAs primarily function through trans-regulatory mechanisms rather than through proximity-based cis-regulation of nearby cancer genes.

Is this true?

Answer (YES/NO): NO